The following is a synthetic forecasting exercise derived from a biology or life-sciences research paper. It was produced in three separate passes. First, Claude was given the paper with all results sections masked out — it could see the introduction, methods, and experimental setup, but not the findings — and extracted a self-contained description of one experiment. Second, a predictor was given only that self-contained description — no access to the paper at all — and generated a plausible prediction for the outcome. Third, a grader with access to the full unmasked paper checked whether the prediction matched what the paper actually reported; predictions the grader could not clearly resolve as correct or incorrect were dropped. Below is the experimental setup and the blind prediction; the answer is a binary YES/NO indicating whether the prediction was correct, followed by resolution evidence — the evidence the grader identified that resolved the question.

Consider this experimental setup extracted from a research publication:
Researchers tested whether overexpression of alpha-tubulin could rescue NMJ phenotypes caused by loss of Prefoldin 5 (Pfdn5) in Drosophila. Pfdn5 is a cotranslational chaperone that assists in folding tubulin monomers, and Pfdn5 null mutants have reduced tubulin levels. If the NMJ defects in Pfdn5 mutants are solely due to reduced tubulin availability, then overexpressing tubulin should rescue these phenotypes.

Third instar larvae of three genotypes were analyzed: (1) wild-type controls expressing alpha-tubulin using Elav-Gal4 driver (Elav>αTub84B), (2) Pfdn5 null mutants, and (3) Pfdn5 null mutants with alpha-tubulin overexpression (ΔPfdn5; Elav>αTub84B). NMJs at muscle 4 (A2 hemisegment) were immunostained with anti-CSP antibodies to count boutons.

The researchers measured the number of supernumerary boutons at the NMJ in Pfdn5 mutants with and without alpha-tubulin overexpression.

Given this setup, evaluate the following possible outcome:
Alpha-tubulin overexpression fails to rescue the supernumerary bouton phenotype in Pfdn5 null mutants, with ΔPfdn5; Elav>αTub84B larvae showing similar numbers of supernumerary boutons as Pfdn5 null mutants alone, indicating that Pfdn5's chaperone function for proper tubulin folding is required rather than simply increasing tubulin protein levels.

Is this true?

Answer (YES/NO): YES